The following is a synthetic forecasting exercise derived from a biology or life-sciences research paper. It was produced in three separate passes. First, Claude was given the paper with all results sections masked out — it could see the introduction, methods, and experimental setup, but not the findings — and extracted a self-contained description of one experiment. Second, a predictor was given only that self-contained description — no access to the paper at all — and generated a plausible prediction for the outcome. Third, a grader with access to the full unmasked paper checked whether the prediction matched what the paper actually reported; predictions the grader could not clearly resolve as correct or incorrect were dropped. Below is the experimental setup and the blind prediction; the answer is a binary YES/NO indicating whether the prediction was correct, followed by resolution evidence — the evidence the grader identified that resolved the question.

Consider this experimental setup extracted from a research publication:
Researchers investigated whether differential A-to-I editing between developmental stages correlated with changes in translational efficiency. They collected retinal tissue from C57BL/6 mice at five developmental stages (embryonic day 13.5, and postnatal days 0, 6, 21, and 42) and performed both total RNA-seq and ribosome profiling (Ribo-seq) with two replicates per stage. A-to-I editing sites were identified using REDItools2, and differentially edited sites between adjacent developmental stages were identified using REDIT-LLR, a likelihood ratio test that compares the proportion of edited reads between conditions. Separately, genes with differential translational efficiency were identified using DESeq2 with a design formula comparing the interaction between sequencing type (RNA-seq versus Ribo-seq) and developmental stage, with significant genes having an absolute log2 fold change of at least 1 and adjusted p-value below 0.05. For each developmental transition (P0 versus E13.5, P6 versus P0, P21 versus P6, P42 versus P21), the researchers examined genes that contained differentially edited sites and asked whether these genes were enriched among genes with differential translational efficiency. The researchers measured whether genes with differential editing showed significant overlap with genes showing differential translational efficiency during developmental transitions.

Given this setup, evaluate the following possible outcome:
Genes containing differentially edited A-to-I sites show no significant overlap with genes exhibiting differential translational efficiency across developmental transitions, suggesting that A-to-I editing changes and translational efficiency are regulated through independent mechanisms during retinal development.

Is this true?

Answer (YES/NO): NO